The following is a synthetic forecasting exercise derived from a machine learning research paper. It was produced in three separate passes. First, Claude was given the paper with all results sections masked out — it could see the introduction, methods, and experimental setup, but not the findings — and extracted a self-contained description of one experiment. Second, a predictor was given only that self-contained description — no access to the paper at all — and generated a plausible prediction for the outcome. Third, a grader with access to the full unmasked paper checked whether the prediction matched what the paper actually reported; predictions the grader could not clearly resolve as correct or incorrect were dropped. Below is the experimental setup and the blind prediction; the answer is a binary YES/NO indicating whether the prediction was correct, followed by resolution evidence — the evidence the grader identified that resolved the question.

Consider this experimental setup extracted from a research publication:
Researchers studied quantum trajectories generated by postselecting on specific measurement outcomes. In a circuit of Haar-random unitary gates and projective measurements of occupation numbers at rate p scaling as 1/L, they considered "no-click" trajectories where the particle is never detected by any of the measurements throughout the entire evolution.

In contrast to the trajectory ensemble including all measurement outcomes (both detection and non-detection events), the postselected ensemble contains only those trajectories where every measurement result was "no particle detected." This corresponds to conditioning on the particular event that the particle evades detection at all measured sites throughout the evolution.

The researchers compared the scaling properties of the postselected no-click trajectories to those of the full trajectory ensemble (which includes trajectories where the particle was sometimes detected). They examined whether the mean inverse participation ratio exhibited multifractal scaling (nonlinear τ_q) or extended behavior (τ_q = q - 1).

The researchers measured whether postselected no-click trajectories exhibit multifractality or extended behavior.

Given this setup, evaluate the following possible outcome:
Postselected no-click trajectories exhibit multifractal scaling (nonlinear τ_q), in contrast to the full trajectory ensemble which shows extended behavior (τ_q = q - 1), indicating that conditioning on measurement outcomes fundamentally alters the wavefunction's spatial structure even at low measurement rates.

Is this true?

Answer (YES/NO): NO